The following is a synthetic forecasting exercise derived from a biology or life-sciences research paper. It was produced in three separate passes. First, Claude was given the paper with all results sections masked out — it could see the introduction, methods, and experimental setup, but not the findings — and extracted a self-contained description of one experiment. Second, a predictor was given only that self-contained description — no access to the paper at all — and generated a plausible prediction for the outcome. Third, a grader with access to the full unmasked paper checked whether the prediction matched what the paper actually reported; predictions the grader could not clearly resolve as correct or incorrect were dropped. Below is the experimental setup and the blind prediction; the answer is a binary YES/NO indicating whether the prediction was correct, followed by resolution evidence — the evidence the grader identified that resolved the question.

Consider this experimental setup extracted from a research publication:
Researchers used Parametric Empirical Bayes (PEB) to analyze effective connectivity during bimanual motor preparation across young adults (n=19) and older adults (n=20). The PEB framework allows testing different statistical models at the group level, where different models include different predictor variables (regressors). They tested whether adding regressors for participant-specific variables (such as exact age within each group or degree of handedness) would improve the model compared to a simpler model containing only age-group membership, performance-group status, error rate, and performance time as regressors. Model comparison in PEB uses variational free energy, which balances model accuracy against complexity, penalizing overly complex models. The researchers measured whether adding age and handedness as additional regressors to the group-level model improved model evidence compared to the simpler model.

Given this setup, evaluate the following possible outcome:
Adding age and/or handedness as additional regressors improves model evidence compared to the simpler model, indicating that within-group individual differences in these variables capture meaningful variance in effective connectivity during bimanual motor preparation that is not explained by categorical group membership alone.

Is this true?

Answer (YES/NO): NO